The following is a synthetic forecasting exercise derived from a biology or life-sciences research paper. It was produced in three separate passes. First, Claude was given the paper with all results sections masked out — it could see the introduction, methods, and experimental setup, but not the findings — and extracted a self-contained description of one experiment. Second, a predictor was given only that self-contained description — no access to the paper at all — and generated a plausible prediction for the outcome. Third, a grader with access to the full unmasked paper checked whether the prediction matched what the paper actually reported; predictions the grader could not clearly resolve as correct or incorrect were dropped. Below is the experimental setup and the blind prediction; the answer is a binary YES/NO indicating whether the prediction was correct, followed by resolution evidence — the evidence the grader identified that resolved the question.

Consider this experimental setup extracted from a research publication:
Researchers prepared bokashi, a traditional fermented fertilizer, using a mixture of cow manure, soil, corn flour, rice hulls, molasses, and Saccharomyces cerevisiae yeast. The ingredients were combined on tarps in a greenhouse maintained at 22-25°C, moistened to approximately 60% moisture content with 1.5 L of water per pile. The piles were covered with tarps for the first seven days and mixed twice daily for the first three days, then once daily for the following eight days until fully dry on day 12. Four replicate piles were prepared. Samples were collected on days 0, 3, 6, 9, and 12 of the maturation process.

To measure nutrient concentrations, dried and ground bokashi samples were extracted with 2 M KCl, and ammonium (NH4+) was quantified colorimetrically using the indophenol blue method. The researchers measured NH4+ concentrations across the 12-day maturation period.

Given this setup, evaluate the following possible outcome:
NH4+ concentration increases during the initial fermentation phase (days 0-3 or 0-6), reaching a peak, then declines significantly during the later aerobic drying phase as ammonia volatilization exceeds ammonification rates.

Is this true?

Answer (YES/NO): NO